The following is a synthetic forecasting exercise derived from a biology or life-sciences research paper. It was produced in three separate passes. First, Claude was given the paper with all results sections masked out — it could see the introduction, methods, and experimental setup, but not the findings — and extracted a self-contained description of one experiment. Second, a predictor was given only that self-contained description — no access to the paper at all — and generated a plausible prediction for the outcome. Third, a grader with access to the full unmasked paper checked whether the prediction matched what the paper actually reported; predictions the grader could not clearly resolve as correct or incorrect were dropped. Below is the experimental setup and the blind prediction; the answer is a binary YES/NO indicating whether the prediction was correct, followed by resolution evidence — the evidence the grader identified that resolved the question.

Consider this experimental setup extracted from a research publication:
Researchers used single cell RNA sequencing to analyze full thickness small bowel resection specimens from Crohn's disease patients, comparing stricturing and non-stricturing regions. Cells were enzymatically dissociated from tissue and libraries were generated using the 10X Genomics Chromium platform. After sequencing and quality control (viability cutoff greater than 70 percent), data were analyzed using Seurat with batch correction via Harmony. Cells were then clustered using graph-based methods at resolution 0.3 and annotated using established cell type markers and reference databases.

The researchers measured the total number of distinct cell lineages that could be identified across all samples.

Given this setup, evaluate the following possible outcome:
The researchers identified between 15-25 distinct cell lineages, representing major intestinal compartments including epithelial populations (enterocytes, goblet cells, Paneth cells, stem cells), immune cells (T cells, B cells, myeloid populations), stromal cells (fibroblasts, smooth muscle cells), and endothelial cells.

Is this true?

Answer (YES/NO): YES